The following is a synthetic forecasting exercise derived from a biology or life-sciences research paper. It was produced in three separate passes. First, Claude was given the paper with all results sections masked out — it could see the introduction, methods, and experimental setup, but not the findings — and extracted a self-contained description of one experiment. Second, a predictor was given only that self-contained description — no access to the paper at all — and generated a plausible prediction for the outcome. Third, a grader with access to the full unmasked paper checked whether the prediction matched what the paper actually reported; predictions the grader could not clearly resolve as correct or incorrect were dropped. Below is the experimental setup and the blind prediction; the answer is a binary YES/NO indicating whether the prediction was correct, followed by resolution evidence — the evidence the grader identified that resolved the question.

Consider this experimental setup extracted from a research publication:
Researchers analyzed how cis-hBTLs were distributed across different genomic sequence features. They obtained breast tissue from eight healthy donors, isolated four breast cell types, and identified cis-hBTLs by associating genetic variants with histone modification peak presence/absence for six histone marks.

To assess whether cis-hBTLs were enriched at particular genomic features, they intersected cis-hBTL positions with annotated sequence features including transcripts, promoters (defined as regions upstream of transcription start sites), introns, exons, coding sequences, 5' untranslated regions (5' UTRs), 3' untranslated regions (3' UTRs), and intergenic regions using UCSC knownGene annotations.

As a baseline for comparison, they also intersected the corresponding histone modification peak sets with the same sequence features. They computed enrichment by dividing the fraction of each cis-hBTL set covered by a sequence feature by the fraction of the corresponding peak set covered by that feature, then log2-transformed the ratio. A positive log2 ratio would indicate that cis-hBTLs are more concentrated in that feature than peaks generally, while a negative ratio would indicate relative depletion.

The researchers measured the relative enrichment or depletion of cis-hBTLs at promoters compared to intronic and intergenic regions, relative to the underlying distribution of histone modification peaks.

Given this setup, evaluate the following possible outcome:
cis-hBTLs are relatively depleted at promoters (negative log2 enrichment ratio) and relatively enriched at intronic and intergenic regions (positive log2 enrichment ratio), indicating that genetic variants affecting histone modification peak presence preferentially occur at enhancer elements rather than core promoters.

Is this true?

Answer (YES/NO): YES